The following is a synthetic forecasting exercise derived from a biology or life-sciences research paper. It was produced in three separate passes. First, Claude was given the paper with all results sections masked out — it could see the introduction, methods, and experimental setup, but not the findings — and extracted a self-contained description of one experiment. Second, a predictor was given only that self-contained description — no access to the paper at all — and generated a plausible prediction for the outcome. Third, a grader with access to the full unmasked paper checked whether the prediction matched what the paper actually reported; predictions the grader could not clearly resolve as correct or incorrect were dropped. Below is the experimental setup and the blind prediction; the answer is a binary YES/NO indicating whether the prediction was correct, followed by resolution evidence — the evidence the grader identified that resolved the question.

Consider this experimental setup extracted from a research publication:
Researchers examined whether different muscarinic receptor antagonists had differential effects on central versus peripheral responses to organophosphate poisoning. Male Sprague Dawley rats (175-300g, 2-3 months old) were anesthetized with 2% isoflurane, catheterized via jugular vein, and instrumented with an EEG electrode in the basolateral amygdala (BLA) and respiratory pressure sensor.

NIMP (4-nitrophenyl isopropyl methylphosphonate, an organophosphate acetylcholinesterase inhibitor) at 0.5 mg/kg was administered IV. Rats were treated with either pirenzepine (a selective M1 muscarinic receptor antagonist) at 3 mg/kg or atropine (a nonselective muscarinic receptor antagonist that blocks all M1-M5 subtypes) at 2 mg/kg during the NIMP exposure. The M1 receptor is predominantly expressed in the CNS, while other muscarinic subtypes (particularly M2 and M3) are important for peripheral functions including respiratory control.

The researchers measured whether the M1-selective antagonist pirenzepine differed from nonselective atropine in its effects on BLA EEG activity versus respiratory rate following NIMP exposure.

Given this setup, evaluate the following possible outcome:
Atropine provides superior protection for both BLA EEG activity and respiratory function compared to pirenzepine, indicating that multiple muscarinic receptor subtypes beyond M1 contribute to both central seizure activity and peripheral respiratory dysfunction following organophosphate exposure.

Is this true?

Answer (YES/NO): NO